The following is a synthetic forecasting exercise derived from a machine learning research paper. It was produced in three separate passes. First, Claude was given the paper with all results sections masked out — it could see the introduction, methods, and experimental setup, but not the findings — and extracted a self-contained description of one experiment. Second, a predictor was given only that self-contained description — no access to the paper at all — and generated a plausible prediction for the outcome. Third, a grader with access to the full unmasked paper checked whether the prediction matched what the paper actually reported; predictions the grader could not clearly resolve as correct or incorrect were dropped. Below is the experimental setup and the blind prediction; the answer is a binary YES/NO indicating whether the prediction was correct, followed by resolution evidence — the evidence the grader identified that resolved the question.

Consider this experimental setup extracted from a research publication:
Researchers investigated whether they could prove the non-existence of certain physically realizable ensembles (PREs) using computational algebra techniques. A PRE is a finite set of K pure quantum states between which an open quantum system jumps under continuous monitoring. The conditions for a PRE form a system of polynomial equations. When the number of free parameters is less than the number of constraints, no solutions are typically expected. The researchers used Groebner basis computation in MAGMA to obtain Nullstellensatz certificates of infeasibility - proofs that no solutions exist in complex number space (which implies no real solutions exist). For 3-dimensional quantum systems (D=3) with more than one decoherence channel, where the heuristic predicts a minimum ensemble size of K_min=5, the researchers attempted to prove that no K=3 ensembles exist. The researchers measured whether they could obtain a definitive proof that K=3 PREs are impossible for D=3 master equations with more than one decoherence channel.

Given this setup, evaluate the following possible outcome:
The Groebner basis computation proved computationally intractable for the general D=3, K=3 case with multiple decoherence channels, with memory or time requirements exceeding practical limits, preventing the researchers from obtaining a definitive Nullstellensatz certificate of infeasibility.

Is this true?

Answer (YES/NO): NO